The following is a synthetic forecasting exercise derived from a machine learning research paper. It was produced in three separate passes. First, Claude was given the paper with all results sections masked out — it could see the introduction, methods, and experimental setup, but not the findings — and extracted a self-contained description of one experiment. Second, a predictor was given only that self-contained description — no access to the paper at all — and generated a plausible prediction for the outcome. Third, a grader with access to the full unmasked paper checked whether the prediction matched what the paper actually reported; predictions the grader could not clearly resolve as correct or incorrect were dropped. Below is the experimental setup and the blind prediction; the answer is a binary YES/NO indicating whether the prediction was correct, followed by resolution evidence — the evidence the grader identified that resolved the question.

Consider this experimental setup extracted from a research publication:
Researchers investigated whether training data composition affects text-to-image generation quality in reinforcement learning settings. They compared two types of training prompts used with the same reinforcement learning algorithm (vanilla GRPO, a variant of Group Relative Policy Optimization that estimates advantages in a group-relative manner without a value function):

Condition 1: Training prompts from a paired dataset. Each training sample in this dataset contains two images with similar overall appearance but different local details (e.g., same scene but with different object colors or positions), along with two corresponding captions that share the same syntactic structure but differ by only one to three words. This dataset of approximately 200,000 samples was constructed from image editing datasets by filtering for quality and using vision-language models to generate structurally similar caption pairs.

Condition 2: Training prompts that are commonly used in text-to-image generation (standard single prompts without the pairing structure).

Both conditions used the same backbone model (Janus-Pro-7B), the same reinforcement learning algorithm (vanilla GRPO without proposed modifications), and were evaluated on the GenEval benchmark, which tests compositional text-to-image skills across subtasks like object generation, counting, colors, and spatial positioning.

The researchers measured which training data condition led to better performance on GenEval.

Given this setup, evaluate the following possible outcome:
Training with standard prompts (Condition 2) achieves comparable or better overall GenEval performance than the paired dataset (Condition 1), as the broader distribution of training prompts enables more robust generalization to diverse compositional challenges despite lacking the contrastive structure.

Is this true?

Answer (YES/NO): NO